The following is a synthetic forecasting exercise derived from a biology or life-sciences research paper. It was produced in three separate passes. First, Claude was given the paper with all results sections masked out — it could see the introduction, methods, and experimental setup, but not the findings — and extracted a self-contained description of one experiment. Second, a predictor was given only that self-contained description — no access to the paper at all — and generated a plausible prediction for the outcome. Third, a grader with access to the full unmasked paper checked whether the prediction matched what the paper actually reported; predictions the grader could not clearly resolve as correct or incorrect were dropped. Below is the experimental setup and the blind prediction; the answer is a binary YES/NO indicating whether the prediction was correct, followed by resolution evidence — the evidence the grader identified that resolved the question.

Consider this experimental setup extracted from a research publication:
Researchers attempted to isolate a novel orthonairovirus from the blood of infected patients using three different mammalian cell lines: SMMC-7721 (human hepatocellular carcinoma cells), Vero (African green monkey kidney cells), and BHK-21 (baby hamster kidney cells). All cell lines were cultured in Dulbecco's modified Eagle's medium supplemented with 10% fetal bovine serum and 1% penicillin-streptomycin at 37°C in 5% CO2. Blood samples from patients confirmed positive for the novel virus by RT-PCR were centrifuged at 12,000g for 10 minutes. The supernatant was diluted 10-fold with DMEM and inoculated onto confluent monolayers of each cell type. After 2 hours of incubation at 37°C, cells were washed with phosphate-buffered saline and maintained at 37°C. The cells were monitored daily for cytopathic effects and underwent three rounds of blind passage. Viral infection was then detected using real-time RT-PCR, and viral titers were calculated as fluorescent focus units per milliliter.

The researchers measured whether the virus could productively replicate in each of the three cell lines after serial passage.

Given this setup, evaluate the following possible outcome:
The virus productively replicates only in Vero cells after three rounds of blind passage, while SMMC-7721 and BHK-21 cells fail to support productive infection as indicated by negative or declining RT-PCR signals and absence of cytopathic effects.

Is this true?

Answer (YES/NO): NO